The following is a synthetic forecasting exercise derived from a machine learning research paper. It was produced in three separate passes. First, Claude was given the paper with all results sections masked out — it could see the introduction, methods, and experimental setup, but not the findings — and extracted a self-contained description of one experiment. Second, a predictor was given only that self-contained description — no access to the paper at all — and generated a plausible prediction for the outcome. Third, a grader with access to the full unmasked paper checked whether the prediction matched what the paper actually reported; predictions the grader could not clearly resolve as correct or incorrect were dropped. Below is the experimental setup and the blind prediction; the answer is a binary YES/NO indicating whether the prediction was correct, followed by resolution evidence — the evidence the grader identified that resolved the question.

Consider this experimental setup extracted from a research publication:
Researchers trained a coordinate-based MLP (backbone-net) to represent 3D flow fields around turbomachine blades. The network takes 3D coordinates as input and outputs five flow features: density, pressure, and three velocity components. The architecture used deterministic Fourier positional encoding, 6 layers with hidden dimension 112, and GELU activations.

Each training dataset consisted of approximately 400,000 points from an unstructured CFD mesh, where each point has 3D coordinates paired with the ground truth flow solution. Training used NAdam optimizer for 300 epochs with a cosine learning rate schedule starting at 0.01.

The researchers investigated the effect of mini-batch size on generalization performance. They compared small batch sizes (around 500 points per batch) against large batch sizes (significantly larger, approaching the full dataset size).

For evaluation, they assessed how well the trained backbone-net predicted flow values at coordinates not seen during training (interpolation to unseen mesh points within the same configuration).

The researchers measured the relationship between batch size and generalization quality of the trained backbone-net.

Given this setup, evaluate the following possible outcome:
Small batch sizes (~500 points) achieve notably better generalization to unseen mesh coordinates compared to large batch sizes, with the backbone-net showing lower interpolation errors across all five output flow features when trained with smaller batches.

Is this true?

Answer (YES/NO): YES